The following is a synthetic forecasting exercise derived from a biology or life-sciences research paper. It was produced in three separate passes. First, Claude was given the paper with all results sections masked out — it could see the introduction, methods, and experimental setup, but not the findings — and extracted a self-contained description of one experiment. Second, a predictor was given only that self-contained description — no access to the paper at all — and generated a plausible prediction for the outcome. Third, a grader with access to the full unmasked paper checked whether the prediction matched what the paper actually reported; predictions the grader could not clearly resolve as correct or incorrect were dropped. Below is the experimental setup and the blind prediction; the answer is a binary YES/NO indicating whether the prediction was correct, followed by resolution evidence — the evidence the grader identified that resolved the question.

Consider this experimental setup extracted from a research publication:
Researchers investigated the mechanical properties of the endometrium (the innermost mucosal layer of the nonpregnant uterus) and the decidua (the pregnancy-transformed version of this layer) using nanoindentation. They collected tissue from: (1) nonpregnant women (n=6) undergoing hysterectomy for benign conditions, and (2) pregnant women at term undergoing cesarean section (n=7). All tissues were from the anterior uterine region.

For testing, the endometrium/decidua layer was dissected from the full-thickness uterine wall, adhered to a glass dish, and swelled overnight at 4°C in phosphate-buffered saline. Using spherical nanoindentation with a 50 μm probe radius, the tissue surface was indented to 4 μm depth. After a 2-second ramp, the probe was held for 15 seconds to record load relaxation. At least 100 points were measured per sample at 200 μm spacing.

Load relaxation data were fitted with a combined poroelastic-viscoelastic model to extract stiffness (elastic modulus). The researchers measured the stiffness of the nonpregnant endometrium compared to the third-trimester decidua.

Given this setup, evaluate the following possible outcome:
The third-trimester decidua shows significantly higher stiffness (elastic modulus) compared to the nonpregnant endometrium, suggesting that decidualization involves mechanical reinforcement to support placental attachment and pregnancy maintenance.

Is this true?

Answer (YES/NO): YES